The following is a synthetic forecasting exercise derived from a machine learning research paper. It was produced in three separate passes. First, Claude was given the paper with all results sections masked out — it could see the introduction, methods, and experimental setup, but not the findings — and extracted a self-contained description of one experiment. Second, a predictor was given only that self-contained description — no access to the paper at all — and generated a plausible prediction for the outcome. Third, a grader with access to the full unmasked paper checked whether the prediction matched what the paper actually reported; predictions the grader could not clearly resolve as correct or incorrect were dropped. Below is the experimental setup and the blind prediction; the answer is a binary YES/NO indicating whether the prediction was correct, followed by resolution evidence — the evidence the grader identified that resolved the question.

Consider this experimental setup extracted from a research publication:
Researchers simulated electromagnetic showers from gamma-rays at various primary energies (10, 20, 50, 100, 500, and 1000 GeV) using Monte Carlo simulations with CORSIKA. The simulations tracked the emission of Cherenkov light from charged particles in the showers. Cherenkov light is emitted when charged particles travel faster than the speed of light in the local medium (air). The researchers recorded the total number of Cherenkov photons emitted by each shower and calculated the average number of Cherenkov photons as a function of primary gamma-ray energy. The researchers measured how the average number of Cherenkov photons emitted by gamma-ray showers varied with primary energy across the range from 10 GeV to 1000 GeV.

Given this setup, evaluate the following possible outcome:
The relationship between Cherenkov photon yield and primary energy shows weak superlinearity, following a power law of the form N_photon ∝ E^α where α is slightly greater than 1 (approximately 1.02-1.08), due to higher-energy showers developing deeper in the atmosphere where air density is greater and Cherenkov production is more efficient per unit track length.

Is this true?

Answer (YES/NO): NO